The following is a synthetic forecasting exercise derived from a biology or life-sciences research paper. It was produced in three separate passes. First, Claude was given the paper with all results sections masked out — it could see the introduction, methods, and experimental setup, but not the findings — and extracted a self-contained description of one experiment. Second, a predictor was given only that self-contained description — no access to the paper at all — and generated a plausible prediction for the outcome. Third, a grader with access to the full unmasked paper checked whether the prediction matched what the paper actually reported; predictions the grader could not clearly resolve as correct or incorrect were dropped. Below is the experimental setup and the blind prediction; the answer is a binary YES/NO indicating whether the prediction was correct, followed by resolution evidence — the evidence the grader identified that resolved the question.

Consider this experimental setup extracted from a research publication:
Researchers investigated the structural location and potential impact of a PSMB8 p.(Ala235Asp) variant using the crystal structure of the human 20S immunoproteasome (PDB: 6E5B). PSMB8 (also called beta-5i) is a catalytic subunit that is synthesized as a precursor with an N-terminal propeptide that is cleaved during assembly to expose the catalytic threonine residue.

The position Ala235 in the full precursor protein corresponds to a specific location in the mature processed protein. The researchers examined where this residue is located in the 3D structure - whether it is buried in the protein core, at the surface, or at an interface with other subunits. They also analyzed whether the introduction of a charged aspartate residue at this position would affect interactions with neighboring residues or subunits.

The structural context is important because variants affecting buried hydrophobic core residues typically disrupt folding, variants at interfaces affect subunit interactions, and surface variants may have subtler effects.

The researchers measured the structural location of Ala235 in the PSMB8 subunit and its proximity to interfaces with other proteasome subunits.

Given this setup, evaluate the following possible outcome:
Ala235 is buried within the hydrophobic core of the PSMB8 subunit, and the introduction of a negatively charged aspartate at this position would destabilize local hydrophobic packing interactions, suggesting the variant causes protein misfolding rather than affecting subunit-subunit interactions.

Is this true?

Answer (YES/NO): NO